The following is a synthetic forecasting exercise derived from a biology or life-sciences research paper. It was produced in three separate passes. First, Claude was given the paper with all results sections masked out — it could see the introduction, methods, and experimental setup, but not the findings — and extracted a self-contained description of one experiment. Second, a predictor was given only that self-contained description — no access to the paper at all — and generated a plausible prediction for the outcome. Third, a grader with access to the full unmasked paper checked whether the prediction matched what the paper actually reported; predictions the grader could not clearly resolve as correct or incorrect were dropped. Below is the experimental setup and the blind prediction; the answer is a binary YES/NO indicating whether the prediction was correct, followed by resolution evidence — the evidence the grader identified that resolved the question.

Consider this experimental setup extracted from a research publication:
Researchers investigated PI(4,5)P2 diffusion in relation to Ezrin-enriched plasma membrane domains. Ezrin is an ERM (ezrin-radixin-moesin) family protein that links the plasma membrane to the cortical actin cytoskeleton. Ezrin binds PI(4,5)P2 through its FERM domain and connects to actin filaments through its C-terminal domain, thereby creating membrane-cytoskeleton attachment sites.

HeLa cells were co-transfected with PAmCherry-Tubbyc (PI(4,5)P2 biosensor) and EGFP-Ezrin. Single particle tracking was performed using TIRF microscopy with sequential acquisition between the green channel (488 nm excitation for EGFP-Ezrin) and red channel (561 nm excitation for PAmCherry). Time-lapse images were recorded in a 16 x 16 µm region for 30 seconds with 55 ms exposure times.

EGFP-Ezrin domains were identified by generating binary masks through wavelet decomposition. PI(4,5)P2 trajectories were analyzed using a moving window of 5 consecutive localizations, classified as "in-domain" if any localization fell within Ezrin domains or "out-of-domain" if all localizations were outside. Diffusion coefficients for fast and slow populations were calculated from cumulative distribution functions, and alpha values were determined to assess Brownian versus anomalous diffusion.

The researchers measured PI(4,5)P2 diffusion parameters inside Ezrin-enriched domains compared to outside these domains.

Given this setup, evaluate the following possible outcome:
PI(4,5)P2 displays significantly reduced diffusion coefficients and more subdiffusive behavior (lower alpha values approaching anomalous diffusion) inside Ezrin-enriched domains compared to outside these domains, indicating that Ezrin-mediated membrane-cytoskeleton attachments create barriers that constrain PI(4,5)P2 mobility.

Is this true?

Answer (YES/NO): NO